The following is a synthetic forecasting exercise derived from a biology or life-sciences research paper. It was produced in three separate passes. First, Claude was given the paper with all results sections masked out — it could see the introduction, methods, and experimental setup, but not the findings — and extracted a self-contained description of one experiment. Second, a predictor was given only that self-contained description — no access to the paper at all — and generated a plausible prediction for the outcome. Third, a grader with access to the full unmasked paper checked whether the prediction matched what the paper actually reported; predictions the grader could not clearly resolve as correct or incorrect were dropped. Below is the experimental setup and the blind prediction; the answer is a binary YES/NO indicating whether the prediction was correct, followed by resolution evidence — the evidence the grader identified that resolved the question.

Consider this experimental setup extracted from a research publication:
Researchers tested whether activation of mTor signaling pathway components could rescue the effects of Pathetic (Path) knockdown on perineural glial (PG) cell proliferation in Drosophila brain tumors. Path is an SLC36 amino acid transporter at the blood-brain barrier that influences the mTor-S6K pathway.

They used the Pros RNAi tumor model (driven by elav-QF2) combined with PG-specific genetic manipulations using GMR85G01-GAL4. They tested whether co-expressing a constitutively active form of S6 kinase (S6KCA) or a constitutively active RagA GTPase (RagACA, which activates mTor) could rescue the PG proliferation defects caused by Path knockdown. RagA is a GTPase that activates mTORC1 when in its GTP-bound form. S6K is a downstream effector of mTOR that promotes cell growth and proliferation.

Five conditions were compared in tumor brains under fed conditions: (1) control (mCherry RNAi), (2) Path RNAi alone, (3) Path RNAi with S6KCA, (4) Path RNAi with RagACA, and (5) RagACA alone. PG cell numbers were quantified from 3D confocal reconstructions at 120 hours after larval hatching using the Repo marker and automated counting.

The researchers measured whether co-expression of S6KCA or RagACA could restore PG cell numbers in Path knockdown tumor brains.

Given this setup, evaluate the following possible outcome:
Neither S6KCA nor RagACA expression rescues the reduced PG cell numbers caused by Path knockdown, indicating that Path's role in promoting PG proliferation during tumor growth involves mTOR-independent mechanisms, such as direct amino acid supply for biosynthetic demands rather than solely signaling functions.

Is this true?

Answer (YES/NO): NO